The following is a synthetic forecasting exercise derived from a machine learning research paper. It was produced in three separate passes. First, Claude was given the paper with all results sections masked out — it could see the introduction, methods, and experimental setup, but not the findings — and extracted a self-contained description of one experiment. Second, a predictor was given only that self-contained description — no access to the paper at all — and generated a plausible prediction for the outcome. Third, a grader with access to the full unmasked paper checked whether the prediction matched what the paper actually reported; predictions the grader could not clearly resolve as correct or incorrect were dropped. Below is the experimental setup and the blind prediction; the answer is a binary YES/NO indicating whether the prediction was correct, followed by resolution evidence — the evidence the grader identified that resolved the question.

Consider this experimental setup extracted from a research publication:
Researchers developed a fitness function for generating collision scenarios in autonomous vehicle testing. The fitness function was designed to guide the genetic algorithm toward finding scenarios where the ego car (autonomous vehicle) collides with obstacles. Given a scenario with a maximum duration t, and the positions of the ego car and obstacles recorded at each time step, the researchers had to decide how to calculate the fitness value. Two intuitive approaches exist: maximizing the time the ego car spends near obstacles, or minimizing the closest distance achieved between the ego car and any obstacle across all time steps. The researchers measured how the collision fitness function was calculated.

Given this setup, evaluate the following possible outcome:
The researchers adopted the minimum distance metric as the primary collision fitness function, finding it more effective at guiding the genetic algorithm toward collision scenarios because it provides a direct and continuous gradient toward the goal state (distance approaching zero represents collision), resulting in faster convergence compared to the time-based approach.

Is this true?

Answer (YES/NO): NO